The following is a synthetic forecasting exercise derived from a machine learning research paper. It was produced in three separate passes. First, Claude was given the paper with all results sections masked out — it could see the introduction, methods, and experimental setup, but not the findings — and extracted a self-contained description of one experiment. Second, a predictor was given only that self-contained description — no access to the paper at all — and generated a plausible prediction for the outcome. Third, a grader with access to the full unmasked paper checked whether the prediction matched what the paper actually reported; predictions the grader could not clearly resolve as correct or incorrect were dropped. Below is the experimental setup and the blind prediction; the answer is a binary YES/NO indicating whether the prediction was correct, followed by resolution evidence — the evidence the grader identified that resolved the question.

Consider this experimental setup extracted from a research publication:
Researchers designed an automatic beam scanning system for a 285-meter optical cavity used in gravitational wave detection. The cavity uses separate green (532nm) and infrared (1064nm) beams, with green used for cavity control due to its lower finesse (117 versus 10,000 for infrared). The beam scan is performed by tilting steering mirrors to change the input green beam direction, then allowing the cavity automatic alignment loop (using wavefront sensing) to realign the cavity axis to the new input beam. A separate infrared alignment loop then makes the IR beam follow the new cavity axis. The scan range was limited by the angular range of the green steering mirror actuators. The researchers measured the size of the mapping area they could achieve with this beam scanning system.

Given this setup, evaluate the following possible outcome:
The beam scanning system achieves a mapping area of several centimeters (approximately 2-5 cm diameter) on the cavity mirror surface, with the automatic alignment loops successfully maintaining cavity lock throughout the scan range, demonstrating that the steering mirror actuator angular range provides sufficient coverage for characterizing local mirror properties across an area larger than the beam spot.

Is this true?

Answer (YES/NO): NO